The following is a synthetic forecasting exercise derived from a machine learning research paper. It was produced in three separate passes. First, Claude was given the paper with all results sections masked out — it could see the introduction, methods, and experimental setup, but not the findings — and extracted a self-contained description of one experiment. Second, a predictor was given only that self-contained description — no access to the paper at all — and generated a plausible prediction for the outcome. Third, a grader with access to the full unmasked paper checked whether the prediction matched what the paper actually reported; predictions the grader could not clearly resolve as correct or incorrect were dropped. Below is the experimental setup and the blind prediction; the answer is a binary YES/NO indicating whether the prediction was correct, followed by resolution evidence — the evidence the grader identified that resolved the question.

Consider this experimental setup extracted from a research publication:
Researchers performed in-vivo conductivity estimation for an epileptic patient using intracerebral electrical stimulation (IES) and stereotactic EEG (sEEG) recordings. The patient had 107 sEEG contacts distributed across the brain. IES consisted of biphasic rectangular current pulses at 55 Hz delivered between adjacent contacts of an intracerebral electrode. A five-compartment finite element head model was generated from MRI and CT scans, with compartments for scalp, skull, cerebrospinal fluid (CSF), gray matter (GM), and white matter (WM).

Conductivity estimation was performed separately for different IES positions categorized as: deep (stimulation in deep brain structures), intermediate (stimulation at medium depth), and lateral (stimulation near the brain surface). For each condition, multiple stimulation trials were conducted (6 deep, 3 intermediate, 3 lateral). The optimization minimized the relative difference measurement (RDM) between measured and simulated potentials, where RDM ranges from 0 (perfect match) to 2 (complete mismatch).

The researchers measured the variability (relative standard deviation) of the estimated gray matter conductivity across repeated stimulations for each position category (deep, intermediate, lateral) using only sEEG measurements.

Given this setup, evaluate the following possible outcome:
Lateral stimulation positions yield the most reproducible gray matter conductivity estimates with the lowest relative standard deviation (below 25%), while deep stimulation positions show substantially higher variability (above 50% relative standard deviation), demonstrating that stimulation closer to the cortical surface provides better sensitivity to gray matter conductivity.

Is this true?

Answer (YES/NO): YES